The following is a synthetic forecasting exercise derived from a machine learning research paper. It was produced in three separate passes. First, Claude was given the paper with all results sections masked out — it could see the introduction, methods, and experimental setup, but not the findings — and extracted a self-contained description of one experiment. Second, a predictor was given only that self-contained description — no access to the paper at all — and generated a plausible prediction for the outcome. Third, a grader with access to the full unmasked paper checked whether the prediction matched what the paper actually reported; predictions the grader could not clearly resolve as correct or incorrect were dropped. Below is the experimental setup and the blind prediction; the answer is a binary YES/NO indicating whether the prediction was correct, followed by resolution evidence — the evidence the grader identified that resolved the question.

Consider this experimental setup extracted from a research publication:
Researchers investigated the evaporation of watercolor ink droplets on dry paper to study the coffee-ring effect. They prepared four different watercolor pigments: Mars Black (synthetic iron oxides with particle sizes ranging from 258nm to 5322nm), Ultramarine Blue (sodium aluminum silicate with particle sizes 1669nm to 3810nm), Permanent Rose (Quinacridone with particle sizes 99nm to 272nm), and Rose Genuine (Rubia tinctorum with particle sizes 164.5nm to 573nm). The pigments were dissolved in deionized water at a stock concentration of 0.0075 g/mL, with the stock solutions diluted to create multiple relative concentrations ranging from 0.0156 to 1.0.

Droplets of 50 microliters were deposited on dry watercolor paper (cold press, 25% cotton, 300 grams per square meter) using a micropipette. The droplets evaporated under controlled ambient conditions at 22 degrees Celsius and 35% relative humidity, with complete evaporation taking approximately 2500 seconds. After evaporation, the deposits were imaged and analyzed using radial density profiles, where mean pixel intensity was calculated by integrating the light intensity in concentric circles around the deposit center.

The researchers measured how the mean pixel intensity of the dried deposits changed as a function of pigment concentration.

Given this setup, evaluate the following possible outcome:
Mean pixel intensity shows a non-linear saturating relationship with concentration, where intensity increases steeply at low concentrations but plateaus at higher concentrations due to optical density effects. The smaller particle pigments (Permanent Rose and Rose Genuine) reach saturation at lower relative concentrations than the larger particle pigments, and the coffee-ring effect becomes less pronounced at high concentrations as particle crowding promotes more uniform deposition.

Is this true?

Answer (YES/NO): NO